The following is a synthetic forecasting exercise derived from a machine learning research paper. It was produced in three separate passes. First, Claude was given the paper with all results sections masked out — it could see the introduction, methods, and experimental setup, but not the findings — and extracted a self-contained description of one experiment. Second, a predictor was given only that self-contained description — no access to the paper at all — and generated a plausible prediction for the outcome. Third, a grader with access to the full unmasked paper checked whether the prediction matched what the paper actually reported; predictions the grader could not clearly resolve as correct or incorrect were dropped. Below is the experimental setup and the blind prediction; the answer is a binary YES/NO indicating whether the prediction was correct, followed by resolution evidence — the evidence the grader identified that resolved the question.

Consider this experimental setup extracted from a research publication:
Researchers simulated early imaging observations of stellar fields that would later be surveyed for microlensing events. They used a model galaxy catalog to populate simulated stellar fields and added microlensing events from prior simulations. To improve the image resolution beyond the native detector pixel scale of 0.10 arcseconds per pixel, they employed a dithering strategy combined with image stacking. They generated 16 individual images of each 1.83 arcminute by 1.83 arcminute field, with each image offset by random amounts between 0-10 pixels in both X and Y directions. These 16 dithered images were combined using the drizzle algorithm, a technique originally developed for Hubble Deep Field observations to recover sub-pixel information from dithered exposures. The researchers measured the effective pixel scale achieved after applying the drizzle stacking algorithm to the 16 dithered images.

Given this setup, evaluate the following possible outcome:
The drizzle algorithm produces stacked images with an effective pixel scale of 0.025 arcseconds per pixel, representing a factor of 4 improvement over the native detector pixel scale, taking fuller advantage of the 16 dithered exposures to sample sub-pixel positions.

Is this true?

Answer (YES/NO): NO